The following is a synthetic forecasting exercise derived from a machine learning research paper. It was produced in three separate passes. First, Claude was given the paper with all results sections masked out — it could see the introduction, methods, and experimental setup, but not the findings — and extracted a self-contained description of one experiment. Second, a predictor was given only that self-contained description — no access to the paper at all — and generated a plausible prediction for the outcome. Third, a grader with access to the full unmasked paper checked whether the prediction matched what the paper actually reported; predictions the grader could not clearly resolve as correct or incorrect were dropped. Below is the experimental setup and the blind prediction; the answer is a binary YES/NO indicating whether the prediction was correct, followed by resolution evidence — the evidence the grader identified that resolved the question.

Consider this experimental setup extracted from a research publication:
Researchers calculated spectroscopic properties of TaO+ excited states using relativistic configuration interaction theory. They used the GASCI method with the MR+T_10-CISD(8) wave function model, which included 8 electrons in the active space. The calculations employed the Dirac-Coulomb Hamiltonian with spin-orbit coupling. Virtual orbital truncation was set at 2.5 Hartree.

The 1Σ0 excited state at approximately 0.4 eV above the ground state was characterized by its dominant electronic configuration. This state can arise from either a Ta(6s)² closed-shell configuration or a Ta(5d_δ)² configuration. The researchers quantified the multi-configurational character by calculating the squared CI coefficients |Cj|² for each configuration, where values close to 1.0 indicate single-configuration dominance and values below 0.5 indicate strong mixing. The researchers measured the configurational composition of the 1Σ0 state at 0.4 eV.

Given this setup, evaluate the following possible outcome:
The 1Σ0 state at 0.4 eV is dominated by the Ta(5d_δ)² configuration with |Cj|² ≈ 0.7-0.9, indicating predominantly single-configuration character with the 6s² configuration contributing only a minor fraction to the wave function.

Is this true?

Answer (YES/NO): NO